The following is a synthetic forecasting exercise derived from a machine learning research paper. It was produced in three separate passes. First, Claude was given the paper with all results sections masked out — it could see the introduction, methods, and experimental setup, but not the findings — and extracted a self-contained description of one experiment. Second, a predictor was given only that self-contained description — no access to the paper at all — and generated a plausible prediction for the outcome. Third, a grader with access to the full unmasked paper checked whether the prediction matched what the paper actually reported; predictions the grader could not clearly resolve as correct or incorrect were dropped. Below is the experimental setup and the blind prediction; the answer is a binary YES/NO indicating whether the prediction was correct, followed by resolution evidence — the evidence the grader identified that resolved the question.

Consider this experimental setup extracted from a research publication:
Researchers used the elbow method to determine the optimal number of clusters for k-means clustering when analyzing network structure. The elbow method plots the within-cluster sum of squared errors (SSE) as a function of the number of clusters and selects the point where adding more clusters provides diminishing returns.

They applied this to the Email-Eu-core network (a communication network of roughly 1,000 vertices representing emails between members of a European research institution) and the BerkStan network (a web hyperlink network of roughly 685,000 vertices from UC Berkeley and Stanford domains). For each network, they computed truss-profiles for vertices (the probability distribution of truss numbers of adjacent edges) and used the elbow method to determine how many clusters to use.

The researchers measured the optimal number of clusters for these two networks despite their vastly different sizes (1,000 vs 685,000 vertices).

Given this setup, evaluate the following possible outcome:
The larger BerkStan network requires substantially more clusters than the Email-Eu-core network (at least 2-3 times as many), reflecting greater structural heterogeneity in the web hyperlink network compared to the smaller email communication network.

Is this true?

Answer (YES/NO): NO